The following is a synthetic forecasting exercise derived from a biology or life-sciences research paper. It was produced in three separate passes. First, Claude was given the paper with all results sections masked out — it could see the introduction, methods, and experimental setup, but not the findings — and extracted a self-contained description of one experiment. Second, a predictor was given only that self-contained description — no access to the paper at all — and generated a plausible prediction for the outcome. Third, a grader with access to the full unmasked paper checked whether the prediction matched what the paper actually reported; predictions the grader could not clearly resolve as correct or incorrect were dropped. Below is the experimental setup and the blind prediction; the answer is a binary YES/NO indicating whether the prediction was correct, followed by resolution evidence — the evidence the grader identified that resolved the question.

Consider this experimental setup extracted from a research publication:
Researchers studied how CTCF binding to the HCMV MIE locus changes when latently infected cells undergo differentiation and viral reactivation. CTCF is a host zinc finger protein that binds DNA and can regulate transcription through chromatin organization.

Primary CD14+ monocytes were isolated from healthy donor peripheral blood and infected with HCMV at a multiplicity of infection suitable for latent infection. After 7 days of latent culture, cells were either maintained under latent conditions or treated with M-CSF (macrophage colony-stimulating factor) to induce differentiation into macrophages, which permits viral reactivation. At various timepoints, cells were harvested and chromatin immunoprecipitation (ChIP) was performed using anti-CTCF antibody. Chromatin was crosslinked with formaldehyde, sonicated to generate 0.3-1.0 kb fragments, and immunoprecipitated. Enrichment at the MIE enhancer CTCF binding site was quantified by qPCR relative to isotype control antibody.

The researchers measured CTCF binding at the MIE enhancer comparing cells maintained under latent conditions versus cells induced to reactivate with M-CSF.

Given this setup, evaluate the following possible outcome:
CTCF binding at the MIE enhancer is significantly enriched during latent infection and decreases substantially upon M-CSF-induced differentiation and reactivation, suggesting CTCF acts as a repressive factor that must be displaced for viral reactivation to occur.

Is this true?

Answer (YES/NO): YES